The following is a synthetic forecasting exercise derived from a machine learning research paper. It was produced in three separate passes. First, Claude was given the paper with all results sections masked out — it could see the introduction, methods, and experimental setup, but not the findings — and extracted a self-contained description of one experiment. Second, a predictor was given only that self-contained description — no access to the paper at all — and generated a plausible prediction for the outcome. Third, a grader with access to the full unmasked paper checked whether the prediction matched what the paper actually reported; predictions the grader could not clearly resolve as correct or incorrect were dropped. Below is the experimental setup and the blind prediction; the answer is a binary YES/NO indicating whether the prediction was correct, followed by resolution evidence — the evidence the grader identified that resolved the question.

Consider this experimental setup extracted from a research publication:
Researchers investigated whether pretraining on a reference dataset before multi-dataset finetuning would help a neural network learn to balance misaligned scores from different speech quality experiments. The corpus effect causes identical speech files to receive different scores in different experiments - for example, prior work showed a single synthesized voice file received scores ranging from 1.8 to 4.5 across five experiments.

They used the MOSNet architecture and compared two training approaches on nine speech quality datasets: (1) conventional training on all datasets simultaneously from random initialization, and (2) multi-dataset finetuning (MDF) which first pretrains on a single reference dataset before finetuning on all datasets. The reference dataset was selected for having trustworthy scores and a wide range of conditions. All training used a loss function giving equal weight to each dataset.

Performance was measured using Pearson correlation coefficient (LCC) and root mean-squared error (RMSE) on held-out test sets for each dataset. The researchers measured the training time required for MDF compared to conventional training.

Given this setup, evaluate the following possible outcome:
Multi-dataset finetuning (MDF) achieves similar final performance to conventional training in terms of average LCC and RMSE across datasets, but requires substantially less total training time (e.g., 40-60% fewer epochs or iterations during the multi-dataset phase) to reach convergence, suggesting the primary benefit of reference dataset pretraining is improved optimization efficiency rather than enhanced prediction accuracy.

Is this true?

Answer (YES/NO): NO